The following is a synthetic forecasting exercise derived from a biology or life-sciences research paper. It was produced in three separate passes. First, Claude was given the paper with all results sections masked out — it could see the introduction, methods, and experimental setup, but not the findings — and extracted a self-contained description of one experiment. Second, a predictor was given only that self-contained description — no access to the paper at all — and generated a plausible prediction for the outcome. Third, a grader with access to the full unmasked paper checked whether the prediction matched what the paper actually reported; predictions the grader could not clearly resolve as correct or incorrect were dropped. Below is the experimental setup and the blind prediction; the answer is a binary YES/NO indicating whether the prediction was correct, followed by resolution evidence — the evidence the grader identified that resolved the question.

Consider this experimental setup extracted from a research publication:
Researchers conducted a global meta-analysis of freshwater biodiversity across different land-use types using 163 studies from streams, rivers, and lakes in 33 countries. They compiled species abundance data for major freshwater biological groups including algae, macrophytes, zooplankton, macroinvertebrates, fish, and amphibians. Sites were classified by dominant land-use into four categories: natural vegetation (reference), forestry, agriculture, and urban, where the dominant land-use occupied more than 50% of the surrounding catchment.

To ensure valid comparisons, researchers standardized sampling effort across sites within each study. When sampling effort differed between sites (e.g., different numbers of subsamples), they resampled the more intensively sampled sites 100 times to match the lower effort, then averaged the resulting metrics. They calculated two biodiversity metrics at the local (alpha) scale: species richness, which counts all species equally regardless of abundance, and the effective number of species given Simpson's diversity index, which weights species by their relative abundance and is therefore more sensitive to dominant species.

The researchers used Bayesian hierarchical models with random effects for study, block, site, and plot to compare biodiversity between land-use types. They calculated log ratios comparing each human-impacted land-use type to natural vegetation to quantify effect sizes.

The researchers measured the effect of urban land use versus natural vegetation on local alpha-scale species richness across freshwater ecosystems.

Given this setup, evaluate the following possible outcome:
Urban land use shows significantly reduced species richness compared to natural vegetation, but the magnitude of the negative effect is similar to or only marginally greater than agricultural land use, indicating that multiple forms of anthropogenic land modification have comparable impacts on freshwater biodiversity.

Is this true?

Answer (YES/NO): NO